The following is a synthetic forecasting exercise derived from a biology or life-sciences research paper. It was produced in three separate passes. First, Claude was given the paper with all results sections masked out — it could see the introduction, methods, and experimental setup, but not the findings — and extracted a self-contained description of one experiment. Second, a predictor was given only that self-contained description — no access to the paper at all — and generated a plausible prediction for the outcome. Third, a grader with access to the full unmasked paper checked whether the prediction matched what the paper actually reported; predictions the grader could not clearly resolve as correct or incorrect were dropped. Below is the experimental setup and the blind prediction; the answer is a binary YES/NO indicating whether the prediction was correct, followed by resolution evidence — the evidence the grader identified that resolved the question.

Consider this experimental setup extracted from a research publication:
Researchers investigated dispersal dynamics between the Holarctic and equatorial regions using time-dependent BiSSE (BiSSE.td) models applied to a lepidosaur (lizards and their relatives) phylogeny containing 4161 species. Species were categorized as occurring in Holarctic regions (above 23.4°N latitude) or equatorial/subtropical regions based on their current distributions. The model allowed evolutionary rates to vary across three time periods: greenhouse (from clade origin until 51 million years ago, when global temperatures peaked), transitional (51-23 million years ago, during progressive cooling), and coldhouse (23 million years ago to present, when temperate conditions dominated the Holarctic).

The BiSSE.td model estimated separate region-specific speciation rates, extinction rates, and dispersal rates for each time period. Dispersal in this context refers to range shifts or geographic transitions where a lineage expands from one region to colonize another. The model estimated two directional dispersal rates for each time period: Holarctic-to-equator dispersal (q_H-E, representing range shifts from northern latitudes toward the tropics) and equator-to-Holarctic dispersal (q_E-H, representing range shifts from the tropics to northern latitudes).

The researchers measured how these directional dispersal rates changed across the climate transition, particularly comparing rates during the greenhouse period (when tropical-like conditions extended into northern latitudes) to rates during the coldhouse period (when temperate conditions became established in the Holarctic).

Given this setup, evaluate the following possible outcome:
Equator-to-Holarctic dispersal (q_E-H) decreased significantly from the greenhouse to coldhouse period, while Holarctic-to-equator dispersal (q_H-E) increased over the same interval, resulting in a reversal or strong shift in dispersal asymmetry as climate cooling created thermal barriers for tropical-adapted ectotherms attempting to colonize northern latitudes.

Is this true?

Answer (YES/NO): NO